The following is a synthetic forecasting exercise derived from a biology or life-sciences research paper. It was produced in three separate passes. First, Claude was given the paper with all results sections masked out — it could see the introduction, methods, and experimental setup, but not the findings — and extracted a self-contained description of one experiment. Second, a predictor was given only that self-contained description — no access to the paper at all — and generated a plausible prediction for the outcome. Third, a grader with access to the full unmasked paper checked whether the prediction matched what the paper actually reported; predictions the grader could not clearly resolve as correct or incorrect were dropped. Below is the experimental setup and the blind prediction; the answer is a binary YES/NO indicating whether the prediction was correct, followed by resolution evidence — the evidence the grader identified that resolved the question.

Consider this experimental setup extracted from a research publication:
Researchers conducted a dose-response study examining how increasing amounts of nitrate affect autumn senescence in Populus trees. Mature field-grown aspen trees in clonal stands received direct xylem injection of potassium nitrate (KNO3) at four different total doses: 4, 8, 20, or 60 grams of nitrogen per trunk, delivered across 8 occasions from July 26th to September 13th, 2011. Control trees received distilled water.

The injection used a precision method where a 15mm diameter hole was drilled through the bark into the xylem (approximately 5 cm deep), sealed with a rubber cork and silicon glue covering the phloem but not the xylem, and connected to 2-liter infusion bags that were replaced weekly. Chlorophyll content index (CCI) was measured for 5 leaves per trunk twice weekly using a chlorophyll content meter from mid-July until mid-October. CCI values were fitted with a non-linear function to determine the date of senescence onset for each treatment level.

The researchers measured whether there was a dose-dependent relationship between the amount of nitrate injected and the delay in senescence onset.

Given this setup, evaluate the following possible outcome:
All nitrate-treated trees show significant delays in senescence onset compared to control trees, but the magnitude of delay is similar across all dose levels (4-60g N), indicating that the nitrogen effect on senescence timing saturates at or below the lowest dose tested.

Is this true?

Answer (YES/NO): NO